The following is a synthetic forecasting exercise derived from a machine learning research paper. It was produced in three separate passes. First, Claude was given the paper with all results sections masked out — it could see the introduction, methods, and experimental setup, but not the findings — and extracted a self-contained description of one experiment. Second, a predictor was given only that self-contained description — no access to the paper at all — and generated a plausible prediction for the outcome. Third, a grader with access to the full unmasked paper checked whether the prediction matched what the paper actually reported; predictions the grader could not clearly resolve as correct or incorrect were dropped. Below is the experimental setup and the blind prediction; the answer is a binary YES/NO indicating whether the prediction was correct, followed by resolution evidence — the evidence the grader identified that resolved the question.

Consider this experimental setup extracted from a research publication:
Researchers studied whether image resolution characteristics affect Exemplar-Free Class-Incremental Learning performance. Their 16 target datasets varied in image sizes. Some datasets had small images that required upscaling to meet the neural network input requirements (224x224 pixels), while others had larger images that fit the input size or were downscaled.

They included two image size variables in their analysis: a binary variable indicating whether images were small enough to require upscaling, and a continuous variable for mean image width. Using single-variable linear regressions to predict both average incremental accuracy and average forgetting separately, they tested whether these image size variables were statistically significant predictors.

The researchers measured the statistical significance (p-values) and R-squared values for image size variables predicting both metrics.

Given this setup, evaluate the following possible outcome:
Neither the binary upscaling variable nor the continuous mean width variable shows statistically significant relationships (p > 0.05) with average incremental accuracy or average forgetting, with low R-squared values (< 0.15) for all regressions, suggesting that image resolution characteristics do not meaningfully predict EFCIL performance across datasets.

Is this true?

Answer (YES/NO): NO